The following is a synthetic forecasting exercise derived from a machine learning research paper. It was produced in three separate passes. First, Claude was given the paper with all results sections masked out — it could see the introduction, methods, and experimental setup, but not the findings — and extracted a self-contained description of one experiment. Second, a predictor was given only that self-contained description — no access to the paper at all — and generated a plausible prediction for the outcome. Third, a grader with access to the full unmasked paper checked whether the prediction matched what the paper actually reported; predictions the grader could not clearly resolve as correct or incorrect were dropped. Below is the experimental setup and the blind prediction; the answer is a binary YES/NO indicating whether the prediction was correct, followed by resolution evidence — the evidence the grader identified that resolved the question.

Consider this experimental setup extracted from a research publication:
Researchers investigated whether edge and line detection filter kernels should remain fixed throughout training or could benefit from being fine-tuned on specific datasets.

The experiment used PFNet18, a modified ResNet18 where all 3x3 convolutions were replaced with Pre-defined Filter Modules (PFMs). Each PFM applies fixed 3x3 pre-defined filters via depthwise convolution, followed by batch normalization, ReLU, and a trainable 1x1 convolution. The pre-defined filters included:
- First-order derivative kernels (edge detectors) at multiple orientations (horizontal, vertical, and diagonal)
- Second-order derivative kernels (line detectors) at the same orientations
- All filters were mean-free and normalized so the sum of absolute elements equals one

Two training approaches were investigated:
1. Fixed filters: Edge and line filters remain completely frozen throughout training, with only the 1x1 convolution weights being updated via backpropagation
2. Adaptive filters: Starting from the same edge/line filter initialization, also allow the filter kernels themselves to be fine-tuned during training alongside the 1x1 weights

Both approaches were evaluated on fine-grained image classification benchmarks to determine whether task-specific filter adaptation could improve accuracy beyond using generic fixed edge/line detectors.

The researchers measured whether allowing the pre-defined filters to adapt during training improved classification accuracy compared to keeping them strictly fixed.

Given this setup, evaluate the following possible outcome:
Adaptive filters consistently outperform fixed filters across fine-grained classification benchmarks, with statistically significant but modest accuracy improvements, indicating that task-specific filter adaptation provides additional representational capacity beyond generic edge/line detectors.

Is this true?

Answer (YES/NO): NO